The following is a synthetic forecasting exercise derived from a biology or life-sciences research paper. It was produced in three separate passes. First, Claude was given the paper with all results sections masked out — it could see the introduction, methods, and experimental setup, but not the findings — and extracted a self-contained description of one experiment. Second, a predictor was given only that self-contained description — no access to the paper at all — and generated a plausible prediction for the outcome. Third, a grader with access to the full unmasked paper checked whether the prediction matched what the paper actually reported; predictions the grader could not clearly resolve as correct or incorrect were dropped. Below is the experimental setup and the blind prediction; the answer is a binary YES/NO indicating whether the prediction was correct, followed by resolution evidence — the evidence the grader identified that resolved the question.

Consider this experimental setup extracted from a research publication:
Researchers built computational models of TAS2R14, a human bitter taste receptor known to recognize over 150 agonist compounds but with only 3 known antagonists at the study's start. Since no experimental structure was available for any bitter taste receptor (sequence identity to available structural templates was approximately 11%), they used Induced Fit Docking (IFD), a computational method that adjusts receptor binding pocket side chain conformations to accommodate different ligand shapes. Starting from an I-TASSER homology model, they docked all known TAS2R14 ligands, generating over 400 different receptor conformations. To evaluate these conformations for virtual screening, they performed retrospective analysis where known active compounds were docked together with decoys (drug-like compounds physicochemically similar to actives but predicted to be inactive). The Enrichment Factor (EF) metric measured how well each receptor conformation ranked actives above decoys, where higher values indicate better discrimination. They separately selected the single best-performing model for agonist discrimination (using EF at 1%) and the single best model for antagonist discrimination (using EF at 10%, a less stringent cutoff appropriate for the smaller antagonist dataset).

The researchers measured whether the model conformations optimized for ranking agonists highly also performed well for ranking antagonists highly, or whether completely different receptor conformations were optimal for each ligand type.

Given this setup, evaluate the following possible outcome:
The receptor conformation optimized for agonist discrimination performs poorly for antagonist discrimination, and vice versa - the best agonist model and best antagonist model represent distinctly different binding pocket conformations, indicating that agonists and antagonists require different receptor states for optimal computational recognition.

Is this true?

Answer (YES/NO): NO